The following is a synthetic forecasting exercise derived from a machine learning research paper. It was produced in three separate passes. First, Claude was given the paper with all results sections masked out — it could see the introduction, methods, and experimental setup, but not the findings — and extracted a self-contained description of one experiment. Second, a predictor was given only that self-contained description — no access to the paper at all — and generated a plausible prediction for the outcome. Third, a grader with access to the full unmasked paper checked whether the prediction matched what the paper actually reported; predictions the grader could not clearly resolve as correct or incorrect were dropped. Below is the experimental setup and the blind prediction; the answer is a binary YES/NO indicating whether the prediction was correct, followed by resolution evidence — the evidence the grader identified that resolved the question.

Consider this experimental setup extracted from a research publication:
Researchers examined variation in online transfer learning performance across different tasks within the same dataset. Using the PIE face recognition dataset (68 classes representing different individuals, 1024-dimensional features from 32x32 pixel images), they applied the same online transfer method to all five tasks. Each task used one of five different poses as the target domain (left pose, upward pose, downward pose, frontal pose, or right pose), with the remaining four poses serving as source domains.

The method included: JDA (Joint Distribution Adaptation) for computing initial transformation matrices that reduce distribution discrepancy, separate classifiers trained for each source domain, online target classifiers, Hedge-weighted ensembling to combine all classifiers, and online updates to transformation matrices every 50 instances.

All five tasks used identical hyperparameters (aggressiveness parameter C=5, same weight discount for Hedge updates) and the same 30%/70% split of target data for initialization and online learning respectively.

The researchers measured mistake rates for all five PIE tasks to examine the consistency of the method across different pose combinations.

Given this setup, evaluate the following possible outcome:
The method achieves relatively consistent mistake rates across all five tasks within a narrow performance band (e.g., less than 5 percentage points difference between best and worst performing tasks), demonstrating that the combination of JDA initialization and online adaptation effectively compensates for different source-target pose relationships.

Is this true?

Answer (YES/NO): NO